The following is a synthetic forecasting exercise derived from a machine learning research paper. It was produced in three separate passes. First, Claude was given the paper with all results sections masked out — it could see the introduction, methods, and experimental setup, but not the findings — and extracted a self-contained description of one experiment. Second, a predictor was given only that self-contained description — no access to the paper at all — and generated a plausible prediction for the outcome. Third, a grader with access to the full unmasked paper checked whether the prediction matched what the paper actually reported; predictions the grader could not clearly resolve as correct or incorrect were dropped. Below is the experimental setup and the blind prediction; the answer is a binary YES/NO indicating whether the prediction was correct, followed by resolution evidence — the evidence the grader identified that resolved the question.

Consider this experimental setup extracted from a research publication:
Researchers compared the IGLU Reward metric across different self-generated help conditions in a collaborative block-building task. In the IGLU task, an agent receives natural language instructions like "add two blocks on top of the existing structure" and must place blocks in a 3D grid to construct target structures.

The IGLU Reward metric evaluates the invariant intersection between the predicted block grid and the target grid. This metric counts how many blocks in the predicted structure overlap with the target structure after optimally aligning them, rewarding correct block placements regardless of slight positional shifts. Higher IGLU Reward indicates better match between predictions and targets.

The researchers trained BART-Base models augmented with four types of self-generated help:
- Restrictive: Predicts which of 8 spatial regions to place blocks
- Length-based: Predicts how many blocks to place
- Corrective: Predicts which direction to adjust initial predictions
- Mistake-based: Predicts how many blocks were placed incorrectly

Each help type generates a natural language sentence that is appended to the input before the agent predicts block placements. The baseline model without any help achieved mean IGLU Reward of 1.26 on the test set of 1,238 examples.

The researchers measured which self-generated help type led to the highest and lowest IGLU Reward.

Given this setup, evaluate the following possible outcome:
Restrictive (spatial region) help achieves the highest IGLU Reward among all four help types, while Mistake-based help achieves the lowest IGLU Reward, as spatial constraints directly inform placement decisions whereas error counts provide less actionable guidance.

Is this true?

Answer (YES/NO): NO